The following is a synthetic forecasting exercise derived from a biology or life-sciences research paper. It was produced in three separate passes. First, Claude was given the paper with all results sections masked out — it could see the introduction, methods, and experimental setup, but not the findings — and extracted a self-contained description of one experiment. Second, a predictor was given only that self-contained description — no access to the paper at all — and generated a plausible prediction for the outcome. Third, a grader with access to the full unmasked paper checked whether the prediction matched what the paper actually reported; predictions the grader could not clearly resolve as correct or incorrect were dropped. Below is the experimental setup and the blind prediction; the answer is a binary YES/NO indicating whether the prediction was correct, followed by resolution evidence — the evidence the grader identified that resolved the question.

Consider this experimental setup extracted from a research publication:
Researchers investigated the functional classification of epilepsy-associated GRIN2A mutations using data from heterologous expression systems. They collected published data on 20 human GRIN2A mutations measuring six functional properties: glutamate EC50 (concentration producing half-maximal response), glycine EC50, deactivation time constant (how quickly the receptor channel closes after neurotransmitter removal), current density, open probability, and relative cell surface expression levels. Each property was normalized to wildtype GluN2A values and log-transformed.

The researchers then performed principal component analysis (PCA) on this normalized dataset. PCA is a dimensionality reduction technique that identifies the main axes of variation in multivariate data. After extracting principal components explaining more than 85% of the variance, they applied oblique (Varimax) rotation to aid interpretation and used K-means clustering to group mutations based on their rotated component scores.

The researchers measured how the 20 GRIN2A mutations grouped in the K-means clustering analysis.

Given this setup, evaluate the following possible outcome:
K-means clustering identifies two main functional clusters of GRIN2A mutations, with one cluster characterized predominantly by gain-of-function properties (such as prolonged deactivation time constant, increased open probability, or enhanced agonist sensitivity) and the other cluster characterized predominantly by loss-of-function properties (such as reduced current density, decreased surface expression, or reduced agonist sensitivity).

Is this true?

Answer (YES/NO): NO